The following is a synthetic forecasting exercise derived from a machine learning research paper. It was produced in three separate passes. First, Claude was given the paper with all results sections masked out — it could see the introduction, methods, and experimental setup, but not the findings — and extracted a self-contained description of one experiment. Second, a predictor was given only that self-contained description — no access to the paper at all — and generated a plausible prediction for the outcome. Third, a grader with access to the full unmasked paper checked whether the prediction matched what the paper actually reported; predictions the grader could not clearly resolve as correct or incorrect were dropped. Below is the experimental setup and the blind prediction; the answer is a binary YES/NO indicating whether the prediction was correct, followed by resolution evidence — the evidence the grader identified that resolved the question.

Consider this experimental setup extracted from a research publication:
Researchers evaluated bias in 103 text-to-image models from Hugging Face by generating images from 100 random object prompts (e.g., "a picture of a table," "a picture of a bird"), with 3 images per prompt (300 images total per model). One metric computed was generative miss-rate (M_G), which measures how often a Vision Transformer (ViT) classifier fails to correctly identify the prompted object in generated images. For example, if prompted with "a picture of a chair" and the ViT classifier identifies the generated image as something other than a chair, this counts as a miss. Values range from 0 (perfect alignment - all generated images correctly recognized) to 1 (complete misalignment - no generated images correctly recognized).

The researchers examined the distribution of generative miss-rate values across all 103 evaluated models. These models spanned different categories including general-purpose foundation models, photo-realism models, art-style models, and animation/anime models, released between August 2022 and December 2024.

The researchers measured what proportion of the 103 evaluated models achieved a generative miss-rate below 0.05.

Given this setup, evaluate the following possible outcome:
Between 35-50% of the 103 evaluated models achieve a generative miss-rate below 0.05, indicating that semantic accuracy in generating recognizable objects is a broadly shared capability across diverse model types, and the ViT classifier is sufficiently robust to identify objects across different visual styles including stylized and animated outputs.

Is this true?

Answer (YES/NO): NO